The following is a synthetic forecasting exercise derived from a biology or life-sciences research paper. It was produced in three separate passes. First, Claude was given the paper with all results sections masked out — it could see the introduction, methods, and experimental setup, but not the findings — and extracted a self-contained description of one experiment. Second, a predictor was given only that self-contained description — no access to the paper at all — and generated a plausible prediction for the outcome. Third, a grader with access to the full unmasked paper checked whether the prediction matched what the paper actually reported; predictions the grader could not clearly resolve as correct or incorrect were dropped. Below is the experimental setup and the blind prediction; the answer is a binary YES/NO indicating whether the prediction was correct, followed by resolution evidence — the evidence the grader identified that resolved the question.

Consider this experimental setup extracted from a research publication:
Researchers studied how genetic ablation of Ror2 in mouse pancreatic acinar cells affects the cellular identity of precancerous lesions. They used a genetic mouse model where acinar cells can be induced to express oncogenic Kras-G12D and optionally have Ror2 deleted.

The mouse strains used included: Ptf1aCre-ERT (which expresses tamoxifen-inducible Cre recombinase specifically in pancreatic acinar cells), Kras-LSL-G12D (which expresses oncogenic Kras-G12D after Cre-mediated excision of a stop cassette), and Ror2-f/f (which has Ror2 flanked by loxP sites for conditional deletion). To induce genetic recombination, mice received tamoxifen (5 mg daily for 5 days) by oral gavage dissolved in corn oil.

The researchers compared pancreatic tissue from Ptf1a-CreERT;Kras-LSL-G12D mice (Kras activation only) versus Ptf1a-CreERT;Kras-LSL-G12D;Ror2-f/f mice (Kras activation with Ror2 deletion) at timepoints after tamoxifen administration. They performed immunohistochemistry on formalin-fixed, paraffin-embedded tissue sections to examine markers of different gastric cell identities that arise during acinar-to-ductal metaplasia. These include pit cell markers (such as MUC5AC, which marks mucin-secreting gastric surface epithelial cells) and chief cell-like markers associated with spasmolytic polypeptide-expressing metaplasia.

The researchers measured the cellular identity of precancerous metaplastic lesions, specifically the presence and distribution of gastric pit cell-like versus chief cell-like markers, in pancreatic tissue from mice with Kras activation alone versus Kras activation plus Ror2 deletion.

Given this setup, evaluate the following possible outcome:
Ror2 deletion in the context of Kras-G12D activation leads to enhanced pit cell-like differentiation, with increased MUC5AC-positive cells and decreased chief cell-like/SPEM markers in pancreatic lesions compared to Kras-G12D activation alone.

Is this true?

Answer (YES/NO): YES